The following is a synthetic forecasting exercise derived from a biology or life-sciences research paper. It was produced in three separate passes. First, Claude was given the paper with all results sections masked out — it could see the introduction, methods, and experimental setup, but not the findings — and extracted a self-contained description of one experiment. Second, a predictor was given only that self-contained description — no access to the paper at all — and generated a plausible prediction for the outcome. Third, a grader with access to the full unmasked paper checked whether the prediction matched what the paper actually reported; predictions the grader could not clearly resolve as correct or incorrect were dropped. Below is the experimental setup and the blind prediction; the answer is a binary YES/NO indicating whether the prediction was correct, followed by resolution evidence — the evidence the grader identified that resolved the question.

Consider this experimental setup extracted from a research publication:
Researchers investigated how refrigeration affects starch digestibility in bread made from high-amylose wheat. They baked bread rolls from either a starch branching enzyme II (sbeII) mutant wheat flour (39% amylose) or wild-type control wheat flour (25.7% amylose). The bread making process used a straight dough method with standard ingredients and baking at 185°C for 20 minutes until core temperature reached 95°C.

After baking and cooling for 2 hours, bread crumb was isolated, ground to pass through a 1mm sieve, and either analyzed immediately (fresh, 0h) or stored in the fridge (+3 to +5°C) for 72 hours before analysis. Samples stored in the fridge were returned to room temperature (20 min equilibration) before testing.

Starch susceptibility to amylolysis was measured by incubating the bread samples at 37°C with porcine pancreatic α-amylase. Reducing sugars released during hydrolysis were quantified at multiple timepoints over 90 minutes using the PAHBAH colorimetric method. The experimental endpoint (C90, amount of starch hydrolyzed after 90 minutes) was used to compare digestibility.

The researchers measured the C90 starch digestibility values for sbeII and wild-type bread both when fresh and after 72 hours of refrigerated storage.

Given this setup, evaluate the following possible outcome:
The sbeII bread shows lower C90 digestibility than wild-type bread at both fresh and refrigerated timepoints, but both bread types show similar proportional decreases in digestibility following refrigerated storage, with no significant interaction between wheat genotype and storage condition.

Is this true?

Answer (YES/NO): NO